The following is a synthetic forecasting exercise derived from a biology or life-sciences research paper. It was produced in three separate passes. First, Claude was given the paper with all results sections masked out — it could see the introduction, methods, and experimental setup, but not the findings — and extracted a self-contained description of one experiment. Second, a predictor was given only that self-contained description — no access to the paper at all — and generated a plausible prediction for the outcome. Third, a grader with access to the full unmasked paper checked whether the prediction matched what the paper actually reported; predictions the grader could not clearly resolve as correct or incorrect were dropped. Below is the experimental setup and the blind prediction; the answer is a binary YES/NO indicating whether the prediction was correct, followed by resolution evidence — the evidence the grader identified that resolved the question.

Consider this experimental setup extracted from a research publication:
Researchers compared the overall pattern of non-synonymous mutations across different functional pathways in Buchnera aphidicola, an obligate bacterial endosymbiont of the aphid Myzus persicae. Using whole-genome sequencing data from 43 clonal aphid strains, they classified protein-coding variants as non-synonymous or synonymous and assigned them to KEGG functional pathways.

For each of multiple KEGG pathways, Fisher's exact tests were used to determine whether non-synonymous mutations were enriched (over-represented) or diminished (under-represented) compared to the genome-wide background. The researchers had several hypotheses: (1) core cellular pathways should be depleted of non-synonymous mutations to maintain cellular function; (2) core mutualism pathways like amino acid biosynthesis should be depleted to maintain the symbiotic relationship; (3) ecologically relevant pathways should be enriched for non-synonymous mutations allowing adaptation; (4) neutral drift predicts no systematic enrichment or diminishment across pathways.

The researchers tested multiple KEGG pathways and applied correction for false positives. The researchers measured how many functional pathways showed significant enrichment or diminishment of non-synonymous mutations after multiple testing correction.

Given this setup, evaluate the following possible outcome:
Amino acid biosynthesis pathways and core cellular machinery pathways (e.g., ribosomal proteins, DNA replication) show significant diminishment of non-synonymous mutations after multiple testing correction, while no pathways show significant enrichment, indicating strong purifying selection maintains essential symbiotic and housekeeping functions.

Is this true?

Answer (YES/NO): NO